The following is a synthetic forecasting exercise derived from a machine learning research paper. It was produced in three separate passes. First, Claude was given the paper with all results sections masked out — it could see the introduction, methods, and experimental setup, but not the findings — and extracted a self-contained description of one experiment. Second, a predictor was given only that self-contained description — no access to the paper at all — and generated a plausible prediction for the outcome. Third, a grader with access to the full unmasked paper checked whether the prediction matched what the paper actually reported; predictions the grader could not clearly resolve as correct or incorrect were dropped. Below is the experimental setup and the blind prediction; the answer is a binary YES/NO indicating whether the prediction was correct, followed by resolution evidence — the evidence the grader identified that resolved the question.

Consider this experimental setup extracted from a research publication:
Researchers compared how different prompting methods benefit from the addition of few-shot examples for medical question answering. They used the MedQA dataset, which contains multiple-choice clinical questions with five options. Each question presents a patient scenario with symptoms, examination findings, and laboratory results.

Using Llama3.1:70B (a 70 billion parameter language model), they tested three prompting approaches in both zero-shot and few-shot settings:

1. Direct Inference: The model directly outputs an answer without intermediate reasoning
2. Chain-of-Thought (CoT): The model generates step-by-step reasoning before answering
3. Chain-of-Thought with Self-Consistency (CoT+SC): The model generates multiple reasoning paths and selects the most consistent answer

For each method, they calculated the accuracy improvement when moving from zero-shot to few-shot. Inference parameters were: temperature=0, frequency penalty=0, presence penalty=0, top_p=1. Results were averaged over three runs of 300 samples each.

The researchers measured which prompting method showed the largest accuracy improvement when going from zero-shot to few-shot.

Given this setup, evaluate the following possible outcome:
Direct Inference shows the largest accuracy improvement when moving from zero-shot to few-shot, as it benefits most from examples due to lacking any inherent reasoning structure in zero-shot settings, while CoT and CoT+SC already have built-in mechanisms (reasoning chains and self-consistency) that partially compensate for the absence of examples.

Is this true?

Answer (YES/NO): NO